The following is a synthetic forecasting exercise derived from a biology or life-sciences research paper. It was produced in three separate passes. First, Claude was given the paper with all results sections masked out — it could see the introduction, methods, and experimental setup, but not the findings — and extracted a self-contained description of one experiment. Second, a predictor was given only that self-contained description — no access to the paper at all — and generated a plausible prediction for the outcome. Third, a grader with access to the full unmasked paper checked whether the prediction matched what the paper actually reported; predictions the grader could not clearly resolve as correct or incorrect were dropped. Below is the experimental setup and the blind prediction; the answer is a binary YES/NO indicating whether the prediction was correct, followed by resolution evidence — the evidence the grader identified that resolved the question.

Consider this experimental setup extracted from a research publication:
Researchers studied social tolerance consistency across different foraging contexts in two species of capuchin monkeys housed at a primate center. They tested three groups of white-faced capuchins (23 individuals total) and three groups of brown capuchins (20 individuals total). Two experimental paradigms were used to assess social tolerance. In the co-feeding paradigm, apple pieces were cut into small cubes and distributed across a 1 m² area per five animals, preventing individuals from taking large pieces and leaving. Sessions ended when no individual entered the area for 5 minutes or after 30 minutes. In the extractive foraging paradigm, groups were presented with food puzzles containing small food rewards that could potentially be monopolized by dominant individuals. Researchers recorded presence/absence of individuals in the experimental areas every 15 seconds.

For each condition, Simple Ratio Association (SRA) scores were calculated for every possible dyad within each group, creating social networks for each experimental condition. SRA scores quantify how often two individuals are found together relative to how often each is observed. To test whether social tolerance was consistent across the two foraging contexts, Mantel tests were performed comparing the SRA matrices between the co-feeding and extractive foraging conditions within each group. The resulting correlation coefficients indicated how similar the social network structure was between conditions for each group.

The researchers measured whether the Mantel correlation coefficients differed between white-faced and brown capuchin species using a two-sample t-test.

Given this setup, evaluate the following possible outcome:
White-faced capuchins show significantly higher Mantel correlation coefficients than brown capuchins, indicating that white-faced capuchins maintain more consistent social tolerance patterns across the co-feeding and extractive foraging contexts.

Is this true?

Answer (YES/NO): NO